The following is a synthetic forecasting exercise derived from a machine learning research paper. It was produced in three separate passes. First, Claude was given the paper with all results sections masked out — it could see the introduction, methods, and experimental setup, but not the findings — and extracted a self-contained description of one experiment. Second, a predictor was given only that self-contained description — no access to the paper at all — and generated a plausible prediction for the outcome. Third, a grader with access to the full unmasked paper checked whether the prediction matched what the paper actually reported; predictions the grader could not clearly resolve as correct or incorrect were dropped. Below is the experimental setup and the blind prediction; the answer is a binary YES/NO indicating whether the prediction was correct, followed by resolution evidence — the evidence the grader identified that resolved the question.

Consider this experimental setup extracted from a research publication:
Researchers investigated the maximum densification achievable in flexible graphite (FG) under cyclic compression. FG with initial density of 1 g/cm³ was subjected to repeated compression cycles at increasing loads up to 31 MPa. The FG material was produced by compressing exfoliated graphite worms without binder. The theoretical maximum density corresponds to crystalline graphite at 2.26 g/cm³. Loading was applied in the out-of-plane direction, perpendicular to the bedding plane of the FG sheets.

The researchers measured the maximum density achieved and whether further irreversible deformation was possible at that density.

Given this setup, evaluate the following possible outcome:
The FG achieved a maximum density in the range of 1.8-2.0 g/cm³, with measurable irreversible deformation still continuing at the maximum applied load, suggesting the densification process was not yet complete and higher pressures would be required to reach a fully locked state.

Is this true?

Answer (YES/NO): NO